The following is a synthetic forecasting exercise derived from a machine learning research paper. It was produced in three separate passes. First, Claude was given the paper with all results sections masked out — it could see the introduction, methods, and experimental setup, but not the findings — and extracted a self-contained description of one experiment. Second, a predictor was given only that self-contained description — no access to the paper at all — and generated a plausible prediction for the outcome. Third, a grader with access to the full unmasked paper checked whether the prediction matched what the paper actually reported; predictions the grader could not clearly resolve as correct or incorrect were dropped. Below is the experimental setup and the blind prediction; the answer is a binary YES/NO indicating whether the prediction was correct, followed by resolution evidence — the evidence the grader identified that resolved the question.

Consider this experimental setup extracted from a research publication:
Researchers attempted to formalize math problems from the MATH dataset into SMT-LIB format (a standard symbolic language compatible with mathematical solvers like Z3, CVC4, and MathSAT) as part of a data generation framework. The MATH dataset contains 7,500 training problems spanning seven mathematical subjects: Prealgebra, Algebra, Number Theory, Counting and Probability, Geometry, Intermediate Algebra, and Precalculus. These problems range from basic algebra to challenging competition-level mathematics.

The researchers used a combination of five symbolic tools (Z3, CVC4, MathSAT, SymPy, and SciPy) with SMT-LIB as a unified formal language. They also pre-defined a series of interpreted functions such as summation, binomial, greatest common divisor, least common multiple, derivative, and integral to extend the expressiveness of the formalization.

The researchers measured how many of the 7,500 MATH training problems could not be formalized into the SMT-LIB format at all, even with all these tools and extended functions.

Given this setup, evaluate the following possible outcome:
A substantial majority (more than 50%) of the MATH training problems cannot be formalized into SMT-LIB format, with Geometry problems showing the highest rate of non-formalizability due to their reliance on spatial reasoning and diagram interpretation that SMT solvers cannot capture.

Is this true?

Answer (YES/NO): NO